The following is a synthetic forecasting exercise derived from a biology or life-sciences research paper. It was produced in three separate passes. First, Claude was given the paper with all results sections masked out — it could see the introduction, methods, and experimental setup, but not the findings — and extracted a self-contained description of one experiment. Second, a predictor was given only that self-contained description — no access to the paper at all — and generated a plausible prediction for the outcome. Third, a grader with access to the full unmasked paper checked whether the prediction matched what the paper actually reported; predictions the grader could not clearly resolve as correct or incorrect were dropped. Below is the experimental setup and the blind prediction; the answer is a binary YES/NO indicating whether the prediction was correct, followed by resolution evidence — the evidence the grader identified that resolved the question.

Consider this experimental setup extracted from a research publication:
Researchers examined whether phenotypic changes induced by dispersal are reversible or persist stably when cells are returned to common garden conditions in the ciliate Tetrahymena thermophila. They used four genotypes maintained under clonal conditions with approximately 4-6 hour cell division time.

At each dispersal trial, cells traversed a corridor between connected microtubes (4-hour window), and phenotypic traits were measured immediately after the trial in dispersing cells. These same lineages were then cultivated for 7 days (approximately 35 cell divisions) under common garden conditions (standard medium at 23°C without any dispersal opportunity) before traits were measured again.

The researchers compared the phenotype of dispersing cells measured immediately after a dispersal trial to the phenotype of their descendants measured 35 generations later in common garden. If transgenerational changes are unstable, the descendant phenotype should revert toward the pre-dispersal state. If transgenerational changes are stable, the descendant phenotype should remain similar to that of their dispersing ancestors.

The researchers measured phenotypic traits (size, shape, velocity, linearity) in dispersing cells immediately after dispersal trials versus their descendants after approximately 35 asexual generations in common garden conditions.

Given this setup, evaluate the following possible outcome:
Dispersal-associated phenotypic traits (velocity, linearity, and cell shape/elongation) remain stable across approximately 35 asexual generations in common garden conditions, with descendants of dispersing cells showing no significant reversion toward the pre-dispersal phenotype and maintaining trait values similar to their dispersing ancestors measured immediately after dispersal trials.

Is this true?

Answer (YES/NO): NO